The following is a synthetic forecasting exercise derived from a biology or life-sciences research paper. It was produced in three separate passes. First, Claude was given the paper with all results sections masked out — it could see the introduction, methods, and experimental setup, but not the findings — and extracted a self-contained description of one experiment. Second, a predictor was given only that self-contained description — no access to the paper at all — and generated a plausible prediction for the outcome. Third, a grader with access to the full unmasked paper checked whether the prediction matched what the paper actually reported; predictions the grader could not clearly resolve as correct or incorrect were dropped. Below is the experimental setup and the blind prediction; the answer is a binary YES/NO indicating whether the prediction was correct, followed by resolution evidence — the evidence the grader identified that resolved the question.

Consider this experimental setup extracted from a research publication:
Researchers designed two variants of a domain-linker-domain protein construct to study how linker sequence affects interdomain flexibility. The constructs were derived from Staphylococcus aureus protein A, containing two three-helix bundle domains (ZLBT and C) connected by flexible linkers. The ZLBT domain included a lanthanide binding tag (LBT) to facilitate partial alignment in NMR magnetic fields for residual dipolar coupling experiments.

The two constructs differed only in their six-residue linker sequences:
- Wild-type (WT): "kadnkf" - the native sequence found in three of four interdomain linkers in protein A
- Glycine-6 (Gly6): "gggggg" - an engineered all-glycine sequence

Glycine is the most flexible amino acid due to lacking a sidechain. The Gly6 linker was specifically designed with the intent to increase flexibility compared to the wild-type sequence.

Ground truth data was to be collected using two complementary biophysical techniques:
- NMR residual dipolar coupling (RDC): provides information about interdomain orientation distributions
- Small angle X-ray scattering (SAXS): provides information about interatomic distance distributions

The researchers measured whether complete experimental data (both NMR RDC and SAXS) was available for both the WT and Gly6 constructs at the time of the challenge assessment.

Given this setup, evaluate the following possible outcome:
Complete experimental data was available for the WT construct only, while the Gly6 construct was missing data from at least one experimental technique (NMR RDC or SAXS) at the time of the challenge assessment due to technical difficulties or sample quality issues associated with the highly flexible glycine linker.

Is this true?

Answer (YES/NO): NO